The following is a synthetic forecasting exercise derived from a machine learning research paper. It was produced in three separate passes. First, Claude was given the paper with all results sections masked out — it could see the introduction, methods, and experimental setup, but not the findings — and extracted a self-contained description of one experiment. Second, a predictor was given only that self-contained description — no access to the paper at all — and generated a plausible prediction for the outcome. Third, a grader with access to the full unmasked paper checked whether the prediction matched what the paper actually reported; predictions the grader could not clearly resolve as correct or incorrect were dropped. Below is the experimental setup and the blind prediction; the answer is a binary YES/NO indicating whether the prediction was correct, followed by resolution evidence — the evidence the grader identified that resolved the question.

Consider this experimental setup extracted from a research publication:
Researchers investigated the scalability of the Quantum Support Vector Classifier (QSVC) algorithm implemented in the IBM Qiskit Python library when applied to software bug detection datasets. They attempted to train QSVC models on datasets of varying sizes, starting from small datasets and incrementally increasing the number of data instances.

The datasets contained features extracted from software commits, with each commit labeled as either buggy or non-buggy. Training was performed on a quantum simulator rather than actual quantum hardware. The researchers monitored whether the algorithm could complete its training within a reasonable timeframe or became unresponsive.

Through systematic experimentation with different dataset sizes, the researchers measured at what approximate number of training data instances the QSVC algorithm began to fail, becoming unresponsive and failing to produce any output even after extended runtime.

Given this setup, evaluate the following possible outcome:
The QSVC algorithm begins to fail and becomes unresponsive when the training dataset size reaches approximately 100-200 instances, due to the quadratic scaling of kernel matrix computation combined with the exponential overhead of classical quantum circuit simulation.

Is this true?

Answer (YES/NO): NO